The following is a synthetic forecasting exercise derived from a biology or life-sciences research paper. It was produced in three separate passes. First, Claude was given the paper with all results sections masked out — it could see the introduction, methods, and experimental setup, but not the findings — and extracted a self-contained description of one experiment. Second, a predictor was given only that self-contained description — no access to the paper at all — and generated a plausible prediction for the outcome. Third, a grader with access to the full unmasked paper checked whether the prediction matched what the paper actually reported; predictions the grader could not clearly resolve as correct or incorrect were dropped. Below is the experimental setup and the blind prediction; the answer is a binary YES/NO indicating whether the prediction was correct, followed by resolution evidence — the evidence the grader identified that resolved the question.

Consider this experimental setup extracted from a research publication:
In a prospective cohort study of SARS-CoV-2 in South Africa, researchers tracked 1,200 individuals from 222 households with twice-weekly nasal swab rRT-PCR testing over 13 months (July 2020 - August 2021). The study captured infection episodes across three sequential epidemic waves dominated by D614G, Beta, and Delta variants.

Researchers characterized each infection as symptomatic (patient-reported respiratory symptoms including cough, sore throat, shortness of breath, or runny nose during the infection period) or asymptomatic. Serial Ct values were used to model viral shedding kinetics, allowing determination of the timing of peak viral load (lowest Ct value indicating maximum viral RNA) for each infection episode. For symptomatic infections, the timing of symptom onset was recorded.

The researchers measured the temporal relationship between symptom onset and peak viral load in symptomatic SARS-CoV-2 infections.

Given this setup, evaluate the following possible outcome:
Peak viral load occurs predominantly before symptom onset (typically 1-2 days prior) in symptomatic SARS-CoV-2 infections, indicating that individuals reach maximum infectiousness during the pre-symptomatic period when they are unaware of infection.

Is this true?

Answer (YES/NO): NO